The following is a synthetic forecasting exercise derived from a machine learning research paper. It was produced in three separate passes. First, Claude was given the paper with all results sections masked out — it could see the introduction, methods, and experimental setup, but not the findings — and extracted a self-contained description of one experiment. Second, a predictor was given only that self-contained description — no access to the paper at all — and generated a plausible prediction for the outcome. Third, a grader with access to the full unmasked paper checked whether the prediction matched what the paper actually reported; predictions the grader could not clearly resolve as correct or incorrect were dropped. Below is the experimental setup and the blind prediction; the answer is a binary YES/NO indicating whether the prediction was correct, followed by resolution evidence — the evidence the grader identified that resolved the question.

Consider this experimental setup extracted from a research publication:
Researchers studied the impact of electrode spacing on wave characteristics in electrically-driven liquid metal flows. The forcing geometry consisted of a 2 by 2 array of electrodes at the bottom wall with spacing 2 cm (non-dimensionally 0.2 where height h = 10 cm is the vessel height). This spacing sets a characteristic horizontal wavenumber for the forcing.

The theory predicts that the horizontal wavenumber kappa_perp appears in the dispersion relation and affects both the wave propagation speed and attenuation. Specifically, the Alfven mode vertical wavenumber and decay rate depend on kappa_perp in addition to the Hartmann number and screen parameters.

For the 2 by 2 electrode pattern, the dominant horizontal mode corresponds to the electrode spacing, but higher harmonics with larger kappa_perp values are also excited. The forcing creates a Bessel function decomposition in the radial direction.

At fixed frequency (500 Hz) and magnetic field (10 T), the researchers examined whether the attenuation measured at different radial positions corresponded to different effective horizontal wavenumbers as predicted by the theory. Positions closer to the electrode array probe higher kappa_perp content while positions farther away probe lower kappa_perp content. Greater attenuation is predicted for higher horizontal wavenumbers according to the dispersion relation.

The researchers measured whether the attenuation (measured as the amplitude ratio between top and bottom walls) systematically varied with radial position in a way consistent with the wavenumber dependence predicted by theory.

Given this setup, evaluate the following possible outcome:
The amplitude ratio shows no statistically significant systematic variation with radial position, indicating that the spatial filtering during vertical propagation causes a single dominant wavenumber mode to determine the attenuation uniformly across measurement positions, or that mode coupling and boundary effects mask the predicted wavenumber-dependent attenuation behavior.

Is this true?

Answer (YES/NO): NO